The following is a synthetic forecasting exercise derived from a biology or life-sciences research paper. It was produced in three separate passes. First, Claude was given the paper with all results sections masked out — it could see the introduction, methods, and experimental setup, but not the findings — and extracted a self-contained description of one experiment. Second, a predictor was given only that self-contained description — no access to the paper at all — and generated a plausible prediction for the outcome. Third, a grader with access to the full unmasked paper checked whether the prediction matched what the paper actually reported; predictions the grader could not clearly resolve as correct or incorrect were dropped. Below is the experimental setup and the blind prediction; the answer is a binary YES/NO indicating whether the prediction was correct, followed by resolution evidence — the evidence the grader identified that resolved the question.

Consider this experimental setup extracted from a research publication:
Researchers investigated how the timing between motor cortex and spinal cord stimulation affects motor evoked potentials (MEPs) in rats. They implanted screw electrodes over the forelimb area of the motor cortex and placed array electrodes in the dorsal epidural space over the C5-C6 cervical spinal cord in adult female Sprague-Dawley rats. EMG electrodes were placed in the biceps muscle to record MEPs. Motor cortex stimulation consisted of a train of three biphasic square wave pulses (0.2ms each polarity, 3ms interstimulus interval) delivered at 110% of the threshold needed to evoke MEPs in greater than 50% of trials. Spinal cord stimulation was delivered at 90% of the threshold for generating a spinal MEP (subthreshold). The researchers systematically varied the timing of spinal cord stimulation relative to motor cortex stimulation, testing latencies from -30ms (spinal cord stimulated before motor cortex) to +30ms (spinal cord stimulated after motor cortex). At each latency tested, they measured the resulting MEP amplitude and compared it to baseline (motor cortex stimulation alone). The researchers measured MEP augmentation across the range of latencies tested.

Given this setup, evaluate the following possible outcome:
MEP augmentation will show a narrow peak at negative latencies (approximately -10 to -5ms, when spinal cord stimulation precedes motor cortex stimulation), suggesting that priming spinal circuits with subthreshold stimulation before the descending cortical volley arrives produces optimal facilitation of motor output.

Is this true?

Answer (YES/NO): NO